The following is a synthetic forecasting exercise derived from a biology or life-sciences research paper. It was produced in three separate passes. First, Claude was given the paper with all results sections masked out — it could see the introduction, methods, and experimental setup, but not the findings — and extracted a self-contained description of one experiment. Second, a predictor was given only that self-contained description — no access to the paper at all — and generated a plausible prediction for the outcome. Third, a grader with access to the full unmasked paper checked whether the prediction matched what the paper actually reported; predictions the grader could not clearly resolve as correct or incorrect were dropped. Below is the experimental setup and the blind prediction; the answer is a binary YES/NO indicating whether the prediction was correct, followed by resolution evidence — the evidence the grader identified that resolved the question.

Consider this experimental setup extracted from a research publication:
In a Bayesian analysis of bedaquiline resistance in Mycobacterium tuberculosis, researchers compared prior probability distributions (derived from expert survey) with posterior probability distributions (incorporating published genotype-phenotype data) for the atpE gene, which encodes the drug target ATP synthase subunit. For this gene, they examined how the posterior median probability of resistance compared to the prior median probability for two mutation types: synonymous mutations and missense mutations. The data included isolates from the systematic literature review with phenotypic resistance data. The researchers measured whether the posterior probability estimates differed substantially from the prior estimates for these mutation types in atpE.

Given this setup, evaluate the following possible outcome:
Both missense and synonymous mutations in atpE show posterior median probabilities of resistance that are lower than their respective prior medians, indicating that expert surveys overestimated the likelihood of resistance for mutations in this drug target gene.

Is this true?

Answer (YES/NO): NO